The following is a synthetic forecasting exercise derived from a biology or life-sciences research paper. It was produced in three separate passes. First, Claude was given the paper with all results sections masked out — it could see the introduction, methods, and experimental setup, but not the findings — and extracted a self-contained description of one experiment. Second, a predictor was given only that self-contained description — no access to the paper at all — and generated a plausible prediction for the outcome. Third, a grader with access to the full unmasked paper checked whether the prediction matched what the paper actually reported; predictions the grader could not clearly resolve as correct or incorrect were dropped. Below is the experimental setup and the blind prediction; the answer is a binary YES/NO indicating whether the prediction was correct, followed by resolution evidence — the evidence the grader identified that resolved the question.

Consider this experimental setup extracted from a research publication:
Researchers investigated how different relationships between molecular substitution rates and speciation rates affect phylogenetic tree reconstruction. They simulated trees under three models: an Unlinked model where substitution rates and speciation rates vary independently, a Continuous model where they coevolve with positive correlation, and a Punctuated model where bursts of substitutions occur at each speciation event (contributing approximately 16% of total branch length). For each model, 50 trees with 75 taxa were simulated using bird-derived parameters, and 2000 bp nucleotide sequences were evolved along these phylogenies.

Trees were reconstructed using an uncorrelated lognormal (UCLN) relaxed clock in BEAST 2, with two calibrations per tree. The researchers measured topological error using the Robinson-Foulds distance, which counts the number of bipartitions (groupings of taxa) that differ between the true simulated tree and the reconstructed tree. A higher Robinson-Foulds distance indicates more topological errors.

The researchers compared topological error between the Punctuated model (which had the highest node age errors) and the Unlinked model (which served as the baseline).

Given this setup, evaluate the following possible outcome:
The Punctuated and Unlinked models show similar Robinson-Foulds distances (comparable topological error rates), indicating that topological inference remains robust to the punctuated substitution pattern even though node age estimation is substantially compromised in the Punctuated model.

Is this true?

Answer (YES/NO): NO